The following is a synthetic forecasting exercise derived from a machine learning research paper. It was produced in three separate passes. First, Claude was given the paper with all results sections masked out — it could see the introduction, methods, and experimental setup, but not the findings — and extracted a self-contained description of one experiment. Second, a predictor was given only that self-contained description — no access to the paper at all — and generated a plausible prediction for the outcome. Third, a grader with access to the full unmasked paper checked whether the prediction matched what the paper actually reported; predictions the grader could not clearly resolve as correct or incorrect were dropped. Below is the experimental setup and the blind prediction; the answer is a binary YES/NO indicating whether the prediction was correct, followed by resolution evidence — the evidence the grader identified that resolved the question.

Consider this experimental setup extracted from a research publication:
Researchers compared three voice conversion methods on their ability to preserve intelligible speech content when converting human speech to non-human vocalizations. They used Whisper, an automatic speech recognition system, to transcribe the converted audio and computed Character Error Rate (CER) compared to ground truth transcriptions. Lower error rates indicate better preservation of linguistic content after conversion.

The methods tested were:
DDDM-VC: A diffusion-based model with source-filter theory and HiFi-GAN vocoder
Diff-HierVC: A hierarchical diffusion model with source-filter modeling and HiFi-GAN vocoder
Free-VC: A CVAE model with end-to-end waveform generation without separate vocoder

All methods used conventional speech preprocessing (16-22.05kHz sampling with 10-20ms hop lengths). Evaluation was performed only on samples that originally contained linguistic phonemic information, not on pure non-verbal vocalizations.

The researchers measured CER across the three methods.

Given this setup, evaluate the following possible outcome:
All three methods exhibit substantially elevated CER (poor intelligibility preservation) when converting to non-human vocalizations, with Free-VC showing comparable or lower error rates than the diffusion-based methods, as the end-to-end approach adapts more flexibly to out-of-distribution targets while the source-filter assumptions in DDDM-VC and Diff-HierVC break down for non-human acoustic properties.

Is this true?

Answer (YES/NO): YES